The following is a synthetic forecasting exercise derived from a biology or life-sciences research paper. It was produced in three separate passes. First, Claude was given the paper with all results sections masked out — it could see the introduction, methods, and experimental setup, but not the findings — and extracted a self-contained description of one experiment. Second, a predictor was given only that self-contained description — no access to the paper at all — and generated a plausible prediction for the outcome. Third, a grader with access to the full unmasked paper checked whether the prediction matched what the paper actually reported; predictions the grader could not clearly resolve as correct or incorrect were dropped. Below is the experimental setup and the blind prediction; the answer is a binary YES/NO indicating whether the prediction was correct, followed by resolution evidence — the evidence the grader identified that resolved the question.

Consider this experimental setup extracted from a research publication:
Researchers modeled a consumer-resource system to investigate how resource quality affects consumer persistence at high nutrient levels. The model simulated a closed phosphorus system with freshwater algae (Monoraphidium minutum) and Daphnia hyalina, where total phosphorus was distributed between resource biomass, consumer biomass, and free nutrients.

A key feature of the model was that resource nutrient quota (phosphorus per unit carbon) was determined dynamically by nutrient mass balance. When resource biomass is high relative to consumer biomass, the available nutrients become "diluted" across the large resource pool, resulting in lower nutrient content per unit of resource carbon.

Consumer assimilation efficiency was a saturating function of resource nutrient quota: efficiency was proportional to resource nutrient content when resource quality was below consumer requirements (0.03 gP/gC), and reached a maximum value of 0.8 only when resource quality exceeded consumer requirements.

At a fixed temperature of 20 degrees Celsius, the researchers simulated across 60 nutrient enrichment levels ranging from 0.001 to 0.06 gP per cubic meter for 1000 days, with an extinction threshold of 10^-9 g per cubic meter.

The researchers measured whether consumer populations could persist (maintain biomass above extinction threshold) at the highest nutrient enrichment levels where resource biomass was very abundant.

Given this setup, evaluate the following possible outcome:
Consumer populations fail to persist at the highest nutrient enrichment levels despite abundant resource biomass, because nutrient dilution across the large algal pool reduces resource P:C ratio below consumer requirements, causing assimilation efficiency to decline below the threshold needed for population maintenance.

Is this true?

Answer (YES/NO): NO